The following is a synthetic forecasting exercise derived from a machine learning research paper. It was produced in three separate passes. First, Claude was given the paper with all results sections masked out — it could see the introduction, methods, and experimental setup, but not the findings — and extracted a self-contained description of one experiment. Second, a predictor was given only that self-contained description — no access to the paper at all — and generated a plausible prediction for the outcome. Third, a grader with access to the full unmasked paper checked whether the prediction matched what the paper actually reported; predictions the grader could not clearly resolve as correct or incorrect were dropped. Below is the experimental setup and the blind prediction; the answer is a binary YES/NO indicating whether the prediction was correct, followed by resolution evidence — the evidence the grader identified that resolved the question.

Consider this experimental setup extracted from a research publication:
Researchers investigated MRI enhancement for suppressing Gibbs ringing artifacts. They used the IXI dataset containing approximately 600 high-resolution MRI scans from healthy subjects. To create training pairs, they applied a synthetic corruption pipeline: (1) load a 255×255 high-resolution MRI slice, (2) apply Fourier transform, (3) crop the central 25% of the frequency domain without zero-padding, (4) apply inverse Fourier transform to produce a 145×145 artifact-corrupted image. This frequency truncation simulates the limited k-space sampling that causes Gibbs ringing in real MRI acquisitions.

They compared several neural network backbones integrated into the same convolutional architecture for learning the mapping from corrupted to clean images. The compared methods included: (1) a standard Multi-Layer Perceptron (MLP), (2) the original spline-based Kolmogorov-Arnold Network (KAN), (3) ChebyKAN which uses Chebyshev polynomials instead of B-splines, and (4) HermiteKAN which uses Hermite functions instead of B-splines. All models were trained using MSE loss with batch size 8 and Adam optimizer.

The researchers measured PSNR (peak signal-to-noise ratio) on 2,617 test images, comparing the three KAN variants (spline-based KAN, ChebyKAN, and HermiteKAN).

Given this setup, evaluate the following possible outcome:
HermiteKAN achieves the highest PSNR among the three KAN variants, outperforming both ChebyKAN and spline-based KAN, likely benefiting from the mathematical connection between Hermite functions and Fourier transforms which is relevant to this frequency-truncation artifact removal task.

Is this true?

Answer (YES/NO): NO